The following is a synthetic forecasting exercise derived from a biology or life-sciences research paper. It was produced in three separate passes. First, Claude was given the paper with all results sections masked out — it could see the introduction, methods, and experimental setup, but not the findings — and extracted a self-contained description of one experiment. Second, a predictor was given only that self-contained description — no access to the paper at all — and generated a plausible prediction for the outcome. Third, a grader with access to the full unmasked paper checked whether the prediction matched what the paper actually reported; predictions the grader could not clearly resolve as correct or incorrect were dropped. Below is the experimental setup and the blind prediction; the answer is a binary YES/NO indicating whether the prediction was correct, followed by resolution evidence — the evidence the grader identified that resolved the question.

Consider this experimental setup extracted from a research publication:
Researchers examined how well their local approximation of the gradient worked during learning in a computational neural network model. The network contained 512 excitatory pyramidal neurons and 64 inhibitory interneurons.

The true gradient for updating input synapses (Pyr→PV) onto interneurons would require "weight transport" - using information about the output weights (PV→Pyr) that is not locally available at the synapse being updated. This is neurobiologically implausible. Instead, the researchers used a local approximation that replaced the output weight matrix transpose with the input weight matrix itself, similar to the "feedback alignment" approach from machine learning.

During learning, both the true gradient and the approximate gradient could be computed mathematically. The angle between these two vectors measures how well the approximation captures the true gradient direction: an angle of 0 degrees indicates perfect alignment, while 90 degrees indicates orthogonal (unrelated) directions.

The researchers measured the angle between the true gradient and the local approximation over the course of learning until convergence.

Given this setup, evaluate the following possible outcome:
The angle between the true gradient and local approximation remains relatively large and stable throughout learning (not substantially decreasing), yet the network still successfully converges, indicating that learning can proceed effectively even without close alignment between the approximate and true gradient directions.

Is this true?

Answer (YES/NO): NO